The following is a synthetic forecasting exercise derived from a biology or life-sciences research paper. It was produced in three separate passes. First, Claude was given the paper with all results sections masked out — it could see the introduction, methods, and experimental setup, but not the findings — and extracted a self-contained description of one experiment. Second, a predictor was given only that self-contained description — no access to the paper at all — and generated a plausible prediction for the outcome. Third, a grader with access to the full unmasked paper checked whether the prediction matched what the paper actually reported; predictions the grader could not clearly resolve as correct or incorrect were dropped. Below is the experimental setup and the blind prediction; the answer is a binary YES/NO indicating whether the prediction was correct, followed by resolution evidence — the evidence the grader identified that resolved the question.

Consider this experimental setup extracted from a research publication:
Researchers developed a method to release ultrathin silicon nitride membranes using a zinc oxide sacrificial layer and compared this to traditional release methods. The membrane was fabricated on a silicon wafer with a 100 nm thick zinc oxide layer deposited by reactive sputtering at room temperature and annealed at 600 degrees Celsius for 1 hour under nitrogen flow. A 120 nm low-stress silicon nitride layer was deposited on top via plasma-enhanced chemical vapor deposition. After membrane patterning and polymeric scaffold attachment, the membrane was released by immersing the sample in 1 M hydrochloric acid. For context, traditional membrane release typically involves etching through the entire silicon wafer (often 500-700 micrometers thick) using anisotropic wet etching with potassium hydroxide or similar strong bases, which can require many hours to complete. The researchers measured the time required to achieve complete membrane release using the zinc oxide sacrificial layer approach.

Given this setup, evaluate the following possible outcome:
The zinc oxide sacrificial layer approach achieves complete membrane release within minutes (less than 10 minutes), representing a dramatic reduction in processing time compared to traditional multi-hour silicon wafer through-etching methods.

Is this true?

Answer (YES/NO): YES